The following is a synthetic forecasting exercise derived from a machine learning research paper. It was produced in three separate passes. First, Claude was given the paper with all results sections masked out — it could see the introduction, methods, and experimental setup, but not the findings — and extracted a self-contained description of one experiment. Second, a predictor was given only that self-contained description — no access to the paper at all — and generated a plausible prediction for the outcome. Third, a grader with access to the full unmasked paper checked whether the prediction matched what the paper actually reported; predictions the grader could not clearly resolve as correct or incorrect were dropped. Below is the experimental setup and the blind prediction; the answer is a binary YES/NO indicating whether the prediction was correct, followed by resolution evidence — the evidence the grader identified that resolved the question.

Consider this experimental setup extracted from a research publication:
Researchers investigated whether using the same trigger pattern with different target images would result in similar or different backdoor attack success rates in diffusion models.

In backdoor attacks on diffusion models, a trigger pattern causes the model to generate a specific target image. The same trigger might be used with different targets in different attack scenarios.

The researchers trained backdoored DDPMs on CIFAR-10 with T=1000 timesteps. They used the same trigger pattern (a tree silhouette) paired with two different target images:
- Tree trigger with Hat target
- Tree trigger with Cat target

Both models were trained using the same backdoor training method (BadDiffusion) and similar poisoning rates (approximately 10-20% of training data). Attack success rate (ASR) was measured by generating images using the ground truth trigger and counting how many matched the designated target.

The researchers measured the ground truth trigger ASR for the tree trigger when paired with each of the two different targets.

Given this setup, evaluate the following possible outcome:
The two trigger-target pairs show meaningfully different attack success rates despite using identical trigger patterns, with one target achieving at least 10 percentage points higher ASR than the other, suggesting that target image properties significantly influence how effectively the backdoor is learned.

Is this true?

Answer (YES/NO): NO